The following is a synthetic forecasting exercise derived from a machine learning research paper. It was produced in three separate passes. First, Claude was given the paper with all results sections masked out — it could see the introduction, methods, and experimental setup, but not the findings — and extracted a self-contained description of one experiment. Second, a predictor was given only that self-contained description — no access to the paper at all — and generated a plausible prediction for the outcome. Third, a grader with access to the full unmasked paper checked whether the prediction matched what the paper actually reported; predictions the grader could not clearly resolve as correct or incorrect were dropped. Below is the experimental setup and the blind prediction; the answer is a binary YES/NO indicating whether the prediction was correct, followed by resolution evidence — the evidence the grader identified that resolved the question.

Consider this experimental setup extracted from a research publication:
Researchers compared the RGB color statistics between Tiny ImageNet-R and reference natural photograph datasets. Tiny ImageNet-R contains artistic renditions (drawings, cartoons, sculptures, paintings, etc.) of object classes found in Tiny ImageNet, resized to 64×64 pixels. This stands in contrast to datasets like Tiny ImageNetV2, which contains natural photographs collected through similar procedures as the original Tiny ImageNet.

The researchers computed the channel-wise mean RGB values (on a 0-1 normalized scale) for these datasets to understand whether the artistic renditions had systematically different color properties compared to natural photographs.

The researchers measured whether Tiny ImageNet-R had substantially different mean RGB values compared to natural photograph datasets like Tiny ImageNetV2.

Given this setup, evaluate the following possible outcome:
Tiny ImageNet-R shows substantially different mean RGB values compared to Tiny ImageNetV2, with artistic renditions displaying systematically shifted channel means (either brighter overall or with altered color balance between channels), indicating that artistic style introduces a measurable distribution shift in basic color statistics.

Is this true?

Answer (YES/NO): YES